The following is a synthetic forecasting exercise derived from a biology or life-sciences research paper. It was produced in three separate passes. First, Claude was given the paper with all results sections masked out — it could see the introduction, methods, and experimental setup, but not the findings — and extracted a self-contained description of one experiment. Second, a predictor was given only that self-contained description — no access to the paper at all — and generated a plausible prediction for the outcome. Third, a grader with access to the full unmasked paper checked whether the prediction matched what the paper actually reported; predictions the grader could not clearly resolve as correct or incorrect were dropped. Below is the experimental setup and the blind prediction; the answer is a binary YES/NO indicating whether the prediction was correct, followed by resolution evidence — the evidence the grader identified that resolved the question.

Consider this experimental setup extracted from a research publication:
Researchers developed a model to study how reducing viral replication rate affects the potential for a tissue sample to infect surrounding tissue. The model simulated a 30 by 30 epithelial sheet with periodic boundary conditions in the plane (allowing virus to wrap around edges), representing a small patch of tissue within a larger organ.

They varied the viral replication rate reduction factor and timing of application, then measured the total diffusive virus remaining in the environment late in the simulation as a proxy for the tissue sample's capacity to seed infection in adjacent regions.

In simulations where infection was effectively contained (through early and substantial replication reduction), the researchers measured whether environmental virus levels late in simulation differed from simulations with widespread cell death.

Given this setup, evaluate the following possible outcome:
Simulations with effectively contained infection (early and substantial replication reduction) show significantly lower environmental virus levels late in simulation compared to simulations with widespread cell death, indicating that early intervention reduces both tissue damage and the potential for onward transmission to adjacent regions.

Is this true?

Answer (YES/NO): YES